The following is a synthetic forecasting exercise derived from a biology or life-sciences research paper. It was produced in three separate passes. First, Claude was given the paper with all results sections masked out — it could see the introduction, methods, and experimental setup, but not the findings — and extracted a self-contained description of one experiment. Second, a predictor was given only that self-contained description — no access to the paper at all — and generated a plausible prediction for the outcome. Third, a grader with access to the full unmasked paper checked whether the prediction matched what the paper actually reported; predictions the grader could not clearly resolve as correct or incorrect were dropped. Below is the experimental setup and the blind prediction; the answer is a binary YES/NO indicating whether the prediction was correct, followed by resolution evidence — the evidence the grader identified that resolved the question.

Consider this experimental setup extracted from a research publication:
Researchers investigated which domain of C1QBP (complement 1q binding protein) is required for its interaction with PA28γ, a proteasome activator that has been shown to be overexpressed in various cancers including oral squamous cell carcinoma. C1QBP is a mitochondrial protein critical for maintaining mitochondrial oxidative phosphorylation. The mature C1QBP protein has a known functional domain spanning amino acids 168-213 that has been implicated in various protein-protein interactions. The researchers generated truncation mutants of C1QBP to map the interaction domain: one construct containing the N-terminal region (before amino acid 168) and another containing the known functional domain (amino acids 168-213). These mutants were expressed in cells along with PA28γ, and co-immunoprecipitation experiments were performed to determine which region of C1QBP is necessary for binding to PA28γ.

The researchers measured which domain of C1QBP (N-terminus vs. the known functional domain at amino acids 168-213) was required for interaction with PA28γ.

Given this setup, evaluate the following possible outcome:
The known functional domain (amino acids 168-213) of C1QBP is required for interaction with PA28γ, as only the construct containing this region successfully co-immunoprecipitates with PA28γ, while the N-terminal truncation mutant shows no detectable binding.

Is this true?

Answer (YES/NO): NO